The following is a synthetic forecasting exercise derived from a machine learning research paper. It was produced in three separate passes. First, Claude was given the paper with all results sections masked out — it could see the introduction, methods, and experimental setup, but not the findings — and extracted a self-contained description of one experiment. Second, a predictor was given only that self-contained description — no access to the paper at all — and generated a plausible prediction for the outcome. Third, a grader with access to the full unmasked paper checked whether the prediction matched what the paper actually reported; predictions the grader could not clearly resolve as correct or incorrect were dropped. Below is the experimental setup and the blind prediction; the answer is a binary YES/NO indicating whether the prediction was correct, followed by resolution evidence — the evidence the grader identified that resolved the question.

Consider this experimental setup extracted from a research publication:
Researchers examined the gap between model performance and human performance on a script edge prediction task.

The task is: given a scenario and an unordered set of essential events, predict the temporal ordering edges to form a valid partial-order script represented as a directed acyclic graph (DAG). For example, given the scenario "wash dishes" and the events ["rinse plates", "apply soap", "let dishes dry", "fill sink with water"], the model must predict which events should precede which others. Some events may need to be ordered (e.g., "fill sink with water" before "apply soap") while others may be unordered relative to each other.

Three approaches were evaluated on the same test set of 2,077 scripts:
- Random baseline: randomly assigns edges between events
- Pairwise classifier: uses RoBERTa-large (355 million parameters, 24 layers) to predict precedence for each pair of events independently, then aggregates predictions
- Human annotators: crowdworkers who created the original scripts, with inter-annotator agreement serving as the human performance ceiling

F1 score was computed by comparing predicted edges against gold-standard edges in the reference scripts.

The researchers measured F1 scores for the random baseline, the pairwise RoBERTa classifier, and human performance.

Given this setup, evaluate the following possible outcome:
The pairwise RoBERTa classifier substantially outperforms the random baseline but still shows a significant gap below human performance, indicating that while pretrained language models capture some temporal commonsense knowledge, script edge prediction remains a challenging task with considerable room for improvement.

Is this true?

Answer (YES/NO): YES